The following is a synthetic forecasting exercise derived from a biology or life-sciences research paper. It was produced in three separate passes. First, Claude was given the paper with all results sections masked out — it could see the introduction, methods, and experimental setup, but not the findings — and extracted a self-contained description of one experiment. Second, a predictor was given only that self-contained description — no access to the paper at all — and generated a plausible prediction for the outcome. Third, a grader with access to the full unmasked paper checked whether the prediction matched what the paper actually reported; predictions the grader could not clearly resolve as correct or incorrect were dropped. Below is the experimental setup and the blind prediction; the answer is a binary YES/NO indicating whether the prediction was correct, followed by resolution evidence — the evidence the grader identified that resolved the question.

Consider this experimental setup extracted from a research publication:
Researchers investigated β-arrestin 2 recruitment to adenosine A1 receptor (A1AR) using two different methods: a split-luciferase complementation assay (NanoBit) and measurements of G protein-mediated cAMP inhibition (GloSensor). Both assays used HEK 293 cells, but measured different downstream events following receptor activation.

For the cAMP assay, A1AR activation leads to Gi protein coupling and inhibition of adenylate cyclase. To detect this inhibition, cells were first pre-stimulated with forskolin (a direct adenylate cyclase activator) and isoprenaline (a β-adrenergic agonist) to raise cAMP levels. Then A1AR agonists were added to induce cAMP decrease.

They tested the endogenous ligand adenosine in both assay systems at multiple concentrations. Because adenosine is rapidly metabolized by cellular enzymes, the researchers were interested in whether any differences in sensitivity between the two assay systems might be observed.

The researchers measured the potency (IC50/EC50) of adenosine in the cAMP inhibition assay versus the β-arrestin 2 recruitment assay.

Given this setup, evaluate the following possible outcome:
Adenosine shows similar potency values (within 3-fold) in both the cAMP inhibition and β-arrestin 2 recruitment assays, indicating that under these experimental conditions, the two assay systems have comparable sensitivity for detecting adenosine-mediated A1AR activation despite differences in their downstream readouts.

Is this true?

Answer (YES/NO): NO